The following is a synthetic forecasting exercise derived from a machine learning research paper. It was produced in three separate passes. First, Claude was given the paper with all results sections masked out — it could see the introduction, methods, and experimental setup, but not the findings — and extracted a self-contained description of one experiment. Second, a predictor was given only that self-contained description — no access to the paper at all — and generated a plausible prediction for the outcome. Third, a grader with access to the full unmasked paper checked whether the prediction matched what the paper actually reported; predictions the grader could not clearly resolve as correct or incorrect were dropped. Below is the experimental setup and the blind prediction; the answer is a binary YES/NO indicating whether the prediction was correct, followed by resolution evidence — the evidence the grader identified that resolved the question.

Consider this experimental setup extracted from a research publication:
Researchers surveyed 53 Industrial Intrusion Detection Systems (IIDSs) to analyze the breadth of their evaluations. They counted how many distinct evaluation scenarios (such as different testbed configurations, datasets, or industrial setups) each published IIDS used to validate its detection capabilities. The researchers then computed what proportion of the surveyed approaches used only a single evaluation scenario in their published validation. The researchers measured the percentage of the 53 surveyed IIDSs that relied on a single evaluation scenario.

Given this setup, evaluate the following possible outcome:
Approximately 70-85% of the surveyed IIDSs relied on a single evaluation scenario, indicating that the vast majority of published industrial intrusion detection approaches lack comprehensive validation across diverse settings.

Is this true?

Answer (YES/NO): YES